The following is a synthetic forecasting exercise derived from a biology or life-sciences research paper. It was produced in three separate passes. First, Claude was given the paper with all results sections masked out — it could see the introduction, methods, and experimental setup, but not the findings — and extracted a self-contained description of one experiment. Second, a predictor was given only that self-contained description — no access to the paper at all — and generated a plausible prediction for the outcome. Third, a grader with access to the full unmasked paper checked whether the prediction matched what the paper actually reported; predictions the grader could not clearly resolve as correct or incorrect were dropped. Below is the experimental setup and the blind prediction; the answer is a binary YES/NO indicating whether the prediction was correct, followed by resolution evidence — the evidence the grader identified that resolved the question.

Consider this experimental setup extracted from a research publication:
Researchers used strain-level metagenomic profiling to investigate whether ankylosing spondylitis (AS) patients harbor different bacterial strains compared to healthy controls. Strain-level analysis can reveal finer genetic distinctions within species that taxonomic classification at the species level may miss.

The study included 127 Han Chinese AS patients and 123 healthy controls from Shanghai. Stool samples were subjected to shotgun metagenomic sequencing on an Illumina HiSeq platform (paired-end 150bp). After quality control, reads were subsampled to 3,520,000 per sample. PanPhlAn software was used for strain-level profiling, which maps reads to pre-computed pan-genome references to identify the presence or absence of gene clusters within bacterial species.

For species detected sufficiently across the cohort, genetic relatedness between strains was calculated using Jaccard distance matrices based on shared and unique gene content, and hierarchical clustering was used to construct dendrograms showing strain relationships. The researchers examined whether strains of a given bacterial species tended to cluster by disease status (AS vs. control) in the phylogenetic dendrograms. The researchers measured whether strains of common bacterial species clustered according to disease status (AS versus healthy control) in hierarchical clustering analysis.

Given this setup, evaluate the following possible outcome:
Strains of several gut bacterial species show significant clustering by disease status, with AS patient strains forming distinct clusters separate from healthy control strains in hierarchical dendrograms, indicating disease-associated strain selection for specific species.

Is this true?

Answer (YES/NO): NO